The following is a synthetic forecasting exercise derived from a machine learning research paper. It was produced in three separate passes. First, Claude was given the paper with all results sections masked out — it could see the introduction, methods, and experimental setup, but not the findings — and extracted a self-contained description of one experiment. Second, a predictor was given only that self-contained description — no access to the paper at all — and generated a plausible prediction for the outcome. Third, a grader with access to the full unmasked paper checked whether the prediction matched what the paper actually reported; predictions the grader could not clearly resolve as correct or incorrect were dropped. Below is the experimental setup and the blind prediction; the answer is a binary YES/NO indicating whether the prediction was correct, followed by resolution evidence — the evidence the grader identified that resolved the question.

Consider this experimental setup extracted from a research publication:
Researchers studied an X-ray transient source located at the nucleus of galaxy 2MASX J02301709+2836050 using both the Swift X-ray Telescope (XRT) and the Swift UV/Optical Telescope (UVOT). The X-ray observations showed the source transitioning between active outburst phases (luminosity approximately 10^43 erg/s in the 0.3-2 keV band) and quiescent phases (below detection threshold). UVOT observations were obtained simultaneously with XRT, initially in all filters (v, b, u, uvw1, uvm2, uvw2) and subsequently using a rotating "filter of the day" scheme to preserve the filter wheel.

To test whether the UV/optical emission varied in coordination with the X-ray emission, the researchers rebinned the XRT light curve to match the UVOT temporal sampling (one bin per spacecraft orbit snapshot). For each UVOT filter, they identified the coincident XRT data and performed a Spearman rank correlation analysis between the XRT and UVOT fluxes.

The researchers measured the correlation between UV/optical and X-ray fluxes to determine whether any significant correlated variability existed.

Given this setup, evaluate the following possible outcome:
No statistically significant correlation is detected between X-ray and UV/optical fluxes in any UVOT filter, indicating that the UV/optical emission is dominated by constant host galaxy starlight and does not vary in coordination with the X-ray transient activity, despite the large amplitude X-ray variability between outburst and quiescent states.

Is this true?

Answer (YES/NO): YES